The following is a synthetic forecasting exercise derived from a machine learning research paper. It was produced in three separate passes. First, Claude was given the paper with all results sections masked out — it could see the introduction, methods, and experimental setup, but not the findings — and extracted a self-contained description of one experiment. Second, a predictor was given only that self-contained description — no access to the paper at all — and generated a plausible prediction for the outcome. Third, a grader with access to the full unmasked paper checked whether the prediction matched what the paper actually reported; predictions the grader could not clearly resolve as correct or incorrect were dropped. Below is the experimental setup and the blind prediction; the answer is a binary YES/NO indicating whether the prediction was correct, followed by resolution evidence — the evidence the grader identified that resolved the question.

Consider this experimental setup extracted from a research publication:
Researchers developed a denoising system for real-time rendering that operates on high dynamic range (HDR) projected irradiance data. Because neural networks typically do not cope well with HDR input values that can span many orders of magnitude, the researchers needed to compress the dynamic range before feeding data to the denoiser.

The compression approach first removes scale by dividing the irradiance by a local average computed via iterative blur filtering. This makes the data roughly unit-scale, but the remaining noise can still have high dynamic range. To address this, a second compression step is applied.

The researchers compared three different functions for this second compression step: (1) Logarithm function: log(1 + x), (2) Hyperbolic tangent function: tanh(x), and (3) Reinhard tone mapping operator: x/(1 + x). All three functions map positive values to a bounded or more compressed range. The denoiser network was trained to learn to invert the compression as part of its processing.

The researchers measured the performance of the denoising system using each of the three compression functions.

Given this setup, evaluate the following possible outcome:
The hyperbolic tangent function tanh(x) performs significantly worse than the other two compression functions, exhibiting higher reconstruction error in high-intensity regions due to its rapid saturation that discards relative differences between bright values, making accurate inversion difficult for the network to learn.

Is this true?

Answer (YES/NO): NO